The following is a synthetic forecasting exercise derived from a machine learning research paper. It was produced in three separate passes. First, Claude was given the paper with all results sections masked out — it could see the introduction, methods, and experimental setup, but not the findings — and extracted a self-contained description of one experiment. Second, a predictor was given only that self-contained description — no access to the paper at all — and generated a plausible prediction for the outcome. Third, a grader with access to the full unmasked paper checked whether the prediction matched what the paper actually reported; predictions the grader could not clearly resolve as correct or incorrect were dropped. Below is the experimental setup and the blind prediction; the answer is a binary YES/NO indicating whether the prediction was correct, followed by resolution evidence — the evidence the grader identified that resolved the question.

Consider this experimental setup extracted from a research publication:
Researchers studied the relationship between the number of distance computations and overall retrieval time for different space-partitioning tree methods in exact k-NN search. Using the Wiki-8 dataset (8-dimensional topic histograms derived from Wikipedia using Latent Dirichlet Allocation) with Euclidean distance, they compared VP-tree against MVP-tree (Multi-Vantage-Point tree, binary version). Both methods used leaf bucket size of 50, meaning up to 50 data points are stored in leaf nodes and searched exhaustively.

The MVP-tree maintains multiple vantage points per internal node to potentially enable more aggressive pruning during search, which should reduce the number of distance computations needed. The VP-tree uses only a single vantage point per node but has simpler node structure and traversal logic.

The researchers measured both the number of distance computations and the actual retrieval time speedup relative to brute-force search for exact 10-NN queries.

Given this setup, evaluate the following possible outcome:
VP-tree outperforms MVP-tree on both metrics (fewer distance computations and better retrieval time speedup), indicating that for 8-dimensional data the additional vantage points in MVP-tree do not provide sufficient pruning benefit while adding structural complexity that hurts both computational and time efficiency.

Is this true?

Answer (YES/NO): NO